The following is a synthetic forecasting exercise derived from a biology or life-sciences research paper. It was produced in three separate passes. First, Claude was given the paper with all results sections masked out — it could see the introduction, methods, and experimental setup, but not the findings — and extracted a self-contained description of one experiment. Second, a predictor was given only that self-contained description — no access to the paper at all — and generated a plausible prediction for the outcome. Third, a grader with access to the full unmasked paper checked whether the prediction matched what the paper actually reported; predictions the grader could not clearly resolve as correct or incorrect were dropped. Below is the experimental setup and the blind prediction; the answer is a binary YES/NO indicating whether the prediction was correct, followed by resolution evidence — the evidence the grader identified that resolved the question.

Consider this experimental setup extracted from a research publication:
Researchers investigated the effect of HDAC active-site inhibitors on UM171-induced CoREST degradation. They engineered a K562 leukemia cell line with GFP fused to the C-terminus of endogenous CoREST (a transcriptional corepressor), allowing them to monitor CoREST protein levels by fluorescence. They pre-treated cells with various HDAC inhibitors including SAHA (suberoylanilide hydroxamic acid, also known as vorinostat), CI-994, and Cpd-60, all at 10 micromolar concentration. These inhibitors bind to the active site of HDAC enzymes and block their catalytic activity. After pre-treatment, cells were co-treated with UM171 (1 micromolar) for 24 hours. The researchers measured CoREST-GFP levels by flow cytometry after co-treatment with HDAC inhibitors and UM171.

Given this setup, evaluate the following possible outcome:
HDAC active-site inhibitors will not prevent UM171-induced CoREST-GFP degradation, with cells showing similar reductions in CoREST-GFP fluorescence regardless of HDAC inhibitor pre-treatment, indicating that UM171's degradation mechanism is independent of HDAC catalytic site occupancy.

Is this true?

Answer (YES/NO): NO